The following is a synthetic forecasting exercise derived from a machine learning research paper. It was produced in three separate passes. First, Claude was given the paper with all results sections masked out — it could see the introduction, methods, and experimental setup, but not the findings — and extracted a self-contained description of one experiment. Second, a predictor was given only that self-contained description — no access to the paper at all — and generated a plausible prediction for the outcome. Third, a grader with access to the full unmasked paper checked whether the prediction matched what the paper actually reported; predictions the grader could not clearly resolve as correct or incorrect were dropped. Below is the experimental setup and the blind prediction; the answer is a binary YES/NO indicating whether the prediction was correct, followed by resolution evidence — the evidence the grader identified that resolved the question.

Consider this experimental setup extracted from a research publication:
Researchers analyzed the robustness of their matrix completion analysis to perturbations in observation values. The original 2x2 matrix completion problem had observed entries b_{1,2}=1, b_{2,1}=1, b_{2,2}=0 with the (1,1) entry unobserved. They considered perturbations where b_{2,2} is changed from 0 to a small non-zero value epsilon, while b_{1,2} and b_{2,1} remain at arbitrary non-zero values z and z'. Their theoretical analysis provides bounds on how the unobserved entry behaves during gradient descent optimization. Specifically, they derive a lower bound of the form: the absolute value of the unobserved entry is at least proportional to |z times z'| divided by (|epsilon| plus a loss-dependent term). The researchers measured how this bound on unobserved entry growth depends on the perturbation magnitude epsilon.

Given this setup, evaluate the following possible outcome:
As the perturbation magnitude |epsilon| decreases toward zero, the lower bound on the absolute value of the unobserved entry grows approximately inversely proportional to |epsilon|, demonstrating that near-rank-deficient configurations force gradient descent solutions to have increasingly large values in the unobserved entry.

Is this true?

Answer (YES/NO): YES